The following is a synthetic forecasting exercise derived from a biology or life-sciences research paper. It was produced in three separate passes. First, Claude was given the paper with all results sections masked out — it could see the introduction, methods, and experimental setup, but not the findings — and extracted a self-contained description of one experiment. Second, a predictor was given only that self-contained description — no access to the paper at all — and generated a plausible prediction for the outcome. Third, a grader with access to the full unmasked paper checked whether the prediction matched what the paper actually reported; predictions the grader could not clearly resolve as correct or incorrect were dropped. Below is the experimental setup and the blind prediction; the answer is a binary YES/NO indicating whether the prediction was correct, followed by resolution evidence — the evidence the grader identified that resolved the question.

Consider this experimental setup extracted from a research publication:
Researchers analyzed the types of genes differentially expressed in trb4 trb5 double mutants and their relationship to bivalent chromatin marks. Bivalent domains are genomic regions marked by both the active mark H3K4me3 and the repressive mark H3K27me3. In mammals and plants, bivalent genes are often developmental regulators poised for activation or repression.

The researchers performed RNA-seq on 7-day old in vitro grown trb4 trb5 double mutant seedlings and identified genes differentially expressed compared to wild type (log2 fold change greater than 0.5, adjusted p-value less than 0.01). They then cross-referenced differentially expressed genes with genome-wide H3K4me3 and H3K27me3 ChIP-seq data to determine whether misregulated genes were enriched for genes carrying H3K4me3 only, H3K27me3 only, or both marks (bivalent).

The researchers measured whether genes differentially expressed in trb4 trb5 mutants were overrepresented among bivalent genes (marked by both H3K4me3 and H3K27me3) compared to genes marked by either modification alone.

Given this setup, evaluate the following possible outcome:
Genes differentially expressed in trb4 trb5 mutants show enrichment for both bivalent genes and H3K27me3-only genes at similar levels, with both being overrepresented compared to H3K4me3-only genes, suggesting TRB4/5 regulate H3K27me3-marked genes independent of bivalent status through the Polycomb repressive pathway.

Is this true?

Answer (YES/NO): NO